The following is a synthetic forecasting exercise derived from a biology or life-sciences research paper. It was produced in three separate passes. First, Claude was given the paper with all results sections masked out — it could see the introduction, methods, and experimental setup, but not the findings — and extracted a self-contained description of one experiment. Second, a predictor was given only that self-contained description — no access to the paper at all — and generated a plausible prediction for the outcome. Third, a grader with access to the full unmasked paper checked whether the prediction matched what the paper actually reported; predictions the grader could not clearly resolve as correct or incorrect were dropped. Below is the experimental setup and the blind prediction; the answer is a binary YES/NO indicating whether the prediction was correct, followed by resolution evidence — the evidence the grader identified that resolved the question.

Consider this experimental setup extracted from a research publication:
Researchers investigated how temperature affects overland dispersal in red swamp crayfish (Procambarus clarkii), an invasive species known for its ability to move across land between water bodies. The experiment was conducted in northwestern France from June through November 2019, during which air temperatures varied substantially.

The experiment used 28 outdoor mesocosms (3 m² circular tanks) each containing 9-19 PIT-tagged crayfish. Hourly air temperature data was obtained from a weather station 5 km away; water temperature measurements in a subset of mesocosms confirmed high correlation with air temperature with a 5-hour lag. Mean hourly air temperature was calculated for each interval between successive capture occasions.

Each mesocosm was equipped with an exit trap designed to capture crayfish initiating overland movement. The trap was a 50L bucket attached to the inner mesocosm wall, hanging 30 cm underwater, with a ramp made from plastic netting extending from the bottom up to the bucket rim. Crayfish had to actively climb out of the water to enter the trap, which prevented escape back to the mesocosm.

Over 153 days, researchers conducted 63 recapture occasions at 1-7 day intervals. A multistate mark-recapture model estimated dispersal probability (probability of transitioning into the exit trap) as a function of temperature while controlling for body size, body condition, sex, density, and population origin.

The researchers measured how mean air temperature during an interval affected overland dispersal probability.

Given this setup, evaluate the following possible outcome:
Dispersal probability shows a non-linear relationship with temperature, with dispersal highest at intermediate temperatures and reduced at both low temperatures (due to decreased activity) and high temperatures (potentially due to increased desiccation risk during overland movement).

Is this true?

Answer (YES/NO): NO